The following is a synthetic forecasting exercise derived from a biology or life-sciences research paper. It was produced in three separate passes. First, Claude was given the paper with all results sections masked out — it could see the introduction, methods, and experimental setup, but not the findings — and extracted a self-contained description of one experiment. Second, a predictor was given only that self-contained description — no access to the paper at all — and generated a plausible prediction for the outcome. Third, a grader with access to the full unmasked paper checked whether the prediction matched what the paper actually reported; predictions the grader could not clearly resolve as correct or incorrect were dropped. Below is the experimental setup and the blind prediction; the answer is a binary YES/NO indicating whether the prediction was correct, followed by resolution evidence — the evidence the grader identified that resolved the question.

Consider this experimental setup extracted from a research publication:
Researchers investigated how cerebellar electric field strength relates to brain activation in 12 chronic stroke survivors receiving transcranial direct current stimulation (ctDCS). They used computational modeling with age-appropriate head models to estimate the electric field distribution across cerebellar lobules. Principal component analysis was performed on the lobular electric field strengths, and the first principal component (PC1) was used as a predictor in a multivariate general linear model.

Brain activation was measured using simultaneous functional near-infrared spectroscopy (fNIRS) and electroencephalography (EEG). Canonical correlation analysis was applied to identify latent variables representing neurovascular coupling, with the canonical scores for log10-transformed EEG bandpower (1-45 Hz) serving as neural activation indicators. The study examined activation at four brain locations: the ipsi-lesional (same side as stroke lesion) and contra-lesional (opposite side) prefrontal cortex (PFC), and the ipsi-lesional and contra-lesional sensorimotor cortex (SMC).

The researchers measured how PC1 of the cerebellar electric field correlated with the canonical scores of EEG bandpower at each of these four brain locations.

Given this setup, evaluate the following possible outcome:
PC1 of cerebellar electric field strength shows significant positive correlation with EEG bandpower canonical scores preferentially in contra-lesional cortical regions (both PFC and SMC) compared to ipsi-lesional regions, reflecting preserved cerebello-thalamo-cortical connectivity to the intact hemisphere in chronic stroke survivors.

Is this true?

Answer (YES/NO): NO